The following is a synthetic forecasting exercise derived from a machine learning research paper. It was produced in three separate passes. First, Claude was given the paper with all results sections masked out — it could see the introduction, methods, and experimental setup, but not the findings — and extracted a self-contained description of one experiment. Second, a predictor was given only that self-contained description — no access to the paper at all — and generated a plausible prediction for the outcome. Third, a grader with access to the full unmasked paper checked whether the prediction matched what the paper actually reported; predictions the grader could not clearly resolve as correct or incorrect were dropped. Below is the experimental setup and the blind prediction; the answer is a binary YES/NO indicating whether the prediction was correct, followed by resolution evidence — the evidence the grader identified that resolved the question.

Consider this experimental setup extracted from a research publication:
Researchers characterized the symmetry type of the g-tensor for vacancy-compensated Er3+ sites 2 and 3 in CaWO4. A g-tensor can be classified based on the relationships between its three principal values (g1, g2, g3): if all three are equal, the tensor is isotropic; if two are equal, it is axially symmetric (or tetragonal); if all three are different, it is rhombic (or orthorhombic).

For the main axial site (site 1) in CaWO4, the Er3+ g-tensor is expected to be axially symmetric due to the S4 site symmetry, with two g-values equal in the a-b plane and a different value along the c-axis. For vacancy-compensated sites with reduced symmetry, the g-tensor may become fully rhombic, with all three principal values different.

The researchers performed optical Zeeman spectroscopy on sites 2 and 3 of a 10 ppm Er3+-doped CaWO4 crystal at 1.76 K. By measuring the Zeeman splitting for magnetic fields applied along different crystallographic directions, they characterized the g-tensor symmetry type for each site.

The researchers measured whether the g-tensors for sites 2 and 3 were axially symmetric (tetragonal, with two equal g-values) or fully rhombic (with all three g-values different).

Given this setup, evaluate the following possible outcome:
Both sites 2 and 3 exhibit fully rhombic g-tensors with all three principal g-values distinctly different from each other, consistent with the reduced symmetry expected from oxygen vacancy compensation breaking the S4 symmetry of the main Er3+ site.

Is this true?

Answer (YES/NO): NO